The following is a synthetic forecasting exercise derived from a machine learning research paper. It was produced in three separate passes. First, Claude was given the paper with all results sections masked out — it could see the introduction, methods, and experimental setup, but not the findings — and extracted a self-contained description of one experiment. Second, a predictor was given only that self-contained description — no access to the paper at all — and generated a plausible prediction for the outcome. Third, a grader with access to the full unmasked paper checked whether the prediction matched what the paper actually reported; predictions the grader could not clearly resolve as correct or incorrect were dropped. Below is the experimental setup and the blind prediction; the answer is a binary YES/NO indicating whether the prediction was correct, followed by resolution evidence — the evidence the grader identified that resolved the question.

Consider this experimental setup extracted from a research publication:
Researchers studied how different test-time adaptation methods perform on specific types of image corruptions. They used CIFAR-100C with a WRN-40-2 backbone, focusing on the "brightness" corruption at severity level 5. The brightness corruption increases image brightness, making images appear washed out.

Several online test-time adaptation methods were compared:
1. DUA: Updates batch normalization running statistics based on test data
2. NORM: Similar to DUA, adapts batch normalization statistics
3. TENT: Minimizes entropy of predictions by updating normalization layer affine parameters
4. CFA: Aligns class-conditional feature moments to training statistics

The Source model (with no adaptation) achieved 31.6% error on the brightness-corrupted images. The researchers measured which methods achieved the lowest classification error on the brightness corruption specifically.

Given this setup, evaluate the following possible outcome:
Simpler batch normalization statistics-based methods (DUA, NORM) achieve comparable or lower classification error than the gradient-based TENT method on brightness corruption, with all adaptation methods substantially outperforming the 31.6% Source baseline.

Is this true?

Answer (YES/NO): NO